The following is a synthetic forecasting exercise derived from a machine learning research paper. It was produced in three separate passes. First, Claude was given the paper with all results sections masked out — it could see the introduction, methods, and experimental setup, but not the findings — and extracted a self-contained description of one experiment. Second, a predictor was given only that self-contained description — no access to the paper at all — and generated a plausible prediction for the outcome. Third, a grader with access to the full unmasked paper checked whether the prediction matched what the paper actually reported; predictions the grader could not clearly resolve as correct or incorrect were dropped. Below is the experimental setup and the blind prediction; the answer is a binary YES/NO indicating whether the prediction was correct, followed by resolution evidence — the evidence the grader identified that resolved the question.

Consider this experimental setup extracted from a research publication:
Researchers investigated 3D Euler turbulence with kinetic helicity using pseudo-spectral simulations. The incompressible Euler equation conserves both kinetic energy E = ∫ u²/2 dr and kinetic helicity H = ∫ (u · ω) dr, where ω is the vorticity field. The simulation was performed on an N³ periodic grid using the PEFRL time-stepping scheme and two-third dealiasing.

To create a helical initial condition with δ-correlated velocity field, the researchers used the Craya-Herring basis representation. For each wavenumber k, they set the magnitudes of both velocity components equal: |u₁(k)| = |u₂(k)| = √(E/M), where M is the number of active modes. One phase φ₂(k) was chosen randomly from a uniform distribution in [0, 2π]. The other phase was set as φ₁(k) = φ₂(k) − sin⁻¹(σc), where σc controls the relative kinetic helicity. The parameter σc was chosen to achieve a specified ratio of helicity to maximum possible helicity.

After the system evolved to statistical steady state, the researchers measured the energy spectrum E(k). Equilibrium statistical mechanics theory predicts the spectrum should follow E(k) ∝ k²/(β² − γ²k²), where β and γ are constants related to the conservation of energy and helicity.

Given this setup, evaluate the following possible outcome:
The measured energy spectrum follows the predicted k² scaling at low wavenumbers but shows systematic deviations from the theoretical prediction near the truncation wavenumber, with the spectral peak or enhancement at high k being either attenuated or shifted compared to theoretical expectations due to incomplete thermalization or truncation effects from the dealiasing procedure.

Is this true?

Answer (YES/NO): NO